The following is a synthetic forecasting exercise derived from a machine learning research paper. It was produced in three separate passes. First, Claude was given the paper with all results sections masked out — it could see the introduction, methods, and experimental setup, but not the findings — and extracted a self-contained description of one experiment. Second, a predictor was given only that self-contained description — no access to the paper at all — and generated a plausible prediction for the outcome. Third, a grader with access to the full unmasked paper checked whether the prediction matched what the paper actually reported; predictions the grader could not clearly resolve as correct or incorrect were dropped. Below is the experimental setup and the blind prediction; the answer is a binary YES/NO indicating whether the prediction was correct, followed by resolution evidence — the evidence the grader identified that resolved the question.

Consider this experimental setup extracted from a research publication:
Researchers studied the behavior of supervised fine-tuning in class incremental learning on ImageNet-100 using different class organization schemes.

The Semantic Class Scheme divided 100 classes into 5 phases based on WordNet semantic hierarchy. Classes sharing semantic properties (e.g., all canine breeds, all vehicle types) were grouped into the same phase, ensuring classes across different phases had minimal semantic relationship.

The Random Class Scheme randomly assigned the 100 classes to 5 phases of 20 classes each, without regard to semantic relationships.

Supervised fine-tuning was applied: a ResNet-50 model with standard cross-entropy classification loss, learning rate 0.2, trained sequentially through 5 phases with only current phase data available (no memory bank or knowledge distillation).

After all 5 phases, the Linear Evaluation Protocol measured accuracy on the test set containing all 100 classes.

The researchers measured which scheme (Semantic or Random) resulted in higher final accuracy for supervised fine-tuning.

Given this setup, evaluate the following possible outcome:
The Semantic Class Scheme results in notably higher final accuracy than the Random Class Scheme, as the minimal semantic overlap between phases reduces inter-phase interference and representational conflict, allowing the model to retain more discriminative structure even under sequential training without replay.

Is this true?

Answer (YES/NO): NO